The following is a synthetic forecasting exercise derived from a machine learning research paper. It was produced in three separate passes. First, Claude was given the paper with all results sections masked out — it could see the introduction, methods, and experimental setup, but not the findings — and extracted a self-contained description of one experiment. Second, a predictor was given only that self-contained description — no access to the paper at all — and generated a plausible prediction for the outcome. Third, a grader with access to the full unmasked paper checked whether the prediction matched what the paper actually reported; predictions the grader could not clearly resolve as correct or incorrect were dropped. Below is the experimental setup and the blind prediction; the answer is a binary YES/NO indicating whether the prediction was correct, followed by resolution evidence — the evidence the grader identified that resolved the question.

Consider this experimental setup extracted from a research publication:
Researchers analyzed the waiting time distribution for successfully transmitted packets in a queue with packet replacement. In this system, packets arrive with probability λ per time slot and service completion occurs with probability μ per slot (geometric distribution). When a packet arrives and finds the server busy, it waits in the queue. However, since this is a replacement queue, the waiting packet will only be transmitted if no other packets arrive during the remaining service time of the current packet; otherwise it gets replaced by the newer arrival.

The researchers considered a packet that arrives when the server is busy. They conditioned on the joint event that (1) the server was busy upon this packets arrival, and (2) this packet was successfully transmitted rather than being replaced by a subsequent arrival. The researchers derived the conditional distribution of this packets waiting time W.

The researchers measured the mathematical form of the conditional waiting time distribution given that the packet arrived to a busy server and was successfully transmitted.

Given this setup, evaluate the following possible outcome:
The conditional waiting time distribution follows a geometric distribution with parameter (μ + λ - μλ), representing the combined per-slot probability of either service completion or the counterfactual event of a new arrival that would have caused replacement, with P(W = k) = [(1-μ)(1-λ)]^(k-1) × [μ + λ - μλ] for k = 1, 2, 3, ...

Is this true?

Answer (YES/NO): YES